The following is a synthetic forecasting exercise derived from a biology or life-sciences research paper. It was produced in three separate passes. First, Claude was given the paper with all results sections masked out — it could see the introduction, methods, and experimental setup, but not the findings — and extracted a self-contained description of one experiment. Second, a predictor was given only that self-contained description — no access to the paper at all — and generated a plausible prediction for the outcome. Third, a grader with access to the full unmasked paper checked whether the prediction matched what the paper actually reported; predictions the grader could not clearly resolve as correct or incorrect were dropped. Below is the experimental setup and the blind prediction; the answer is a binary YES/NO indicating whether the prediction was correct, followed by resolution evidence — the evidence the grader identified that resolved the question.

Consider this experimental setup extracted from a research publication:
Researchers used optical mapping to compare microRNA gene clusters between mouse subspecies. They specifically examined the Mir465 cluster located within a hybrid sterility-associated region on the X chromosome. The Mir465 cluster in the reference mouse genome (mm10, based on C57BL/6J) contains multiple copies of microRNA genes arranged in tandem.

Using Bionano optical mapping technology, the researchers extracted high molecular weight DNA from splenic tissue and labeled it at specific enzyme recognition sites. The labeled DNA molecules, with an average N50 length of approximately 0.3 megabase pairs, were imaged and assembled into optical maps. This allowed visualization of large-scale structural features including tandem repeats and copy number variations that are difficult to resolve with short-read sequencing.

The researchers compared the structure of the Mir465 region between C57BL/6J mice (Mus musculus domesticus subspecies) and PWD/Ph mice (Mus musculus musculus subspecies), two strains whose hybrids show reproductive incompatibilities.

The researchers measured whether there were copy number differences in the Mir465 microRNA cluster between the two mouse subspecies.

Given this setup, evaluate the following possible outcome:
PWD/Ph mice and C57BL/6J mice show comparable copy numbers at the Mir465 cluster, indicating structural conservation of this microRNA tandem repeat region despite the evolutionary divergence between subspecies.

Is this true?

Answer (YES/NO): NO